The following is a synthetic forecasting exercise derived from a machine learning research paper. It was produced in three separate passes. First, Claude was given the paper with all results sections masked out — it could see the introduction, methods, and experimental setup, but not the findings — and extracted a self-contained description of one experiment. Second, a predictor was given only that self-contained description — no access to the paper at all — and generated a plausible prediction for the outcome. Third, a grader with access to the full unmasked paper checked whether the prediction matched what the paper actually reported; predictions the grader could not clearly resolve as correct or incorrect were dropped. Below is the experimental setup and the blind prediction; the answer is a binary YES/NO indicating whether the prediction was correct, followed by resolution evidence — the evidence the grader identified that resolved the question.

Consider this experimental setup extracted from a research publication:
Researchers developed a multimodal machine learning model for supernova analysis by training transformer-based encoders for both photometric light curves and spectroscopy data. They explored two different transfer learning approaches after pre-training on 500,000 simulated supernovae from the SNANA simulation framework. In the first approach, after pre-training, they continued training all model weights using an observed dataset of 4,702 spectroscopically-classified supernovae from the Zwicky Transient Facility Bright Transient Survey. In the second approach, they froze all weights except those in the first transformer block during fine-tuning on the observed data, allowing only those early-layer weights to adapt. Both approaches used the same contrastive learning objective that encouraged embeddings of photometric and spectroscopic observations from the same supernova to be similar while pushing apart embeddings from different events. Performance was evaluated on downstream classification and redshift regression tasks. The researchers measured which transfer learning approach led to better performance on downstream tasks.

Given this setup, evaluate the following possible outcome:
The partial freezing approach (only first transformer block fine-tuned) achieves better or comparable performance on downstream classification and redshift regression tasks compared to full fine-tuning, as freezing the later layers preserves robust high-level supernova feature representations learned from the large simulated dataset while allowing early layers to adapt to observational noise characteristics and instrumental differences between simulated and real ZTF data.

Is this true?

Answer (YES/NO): NO